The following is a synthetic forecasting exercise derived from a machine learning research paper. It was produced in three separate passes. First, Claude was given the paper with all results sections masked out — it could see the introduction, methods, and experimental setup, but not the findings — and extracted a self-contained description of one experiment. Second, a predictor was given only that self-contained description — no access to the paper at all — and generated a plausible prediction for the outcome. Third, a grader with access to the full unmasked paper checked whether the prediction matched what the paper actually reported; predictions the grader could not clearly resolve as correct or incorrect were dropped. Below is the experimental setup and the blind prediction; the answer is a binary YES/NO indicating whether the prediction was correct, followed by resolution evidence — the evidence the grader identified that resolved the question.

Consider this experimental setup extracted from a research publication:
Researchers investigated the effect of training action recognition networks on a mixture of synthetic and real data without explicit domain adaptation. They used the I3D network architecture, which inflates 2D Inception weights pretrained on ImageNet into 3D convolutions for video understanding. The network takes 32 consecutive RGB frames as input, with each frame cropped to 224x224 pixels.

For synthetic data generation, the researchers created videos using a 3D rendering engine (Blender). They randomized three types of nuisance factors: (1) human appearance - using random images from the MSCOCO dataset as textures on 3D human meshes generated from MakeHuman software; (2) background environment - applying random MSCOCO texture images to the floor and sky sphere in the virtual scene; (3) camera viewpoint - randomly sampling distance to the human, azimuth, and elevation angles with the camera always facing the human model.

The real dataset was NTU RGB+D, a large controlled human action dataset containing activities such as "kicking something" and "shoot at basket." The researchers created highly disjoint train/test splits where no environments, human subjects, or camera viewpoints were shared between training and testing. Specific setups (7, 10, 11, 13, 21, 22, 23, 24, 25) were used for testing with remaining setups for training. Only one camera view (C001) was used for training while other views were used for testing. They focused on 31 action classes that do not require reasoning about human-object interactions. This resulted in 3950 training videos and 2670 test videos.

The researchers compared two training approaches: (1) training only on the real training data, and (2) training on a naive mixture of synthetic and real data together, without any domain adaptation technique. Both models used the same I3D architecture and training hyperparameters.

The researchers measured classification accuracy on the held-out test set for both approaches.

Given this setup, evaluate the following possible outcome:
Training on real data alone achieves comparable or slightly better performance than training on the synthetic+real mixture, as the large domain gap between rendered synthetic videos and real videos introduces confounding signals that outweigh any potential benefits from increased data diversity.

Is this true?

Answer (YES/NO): YES